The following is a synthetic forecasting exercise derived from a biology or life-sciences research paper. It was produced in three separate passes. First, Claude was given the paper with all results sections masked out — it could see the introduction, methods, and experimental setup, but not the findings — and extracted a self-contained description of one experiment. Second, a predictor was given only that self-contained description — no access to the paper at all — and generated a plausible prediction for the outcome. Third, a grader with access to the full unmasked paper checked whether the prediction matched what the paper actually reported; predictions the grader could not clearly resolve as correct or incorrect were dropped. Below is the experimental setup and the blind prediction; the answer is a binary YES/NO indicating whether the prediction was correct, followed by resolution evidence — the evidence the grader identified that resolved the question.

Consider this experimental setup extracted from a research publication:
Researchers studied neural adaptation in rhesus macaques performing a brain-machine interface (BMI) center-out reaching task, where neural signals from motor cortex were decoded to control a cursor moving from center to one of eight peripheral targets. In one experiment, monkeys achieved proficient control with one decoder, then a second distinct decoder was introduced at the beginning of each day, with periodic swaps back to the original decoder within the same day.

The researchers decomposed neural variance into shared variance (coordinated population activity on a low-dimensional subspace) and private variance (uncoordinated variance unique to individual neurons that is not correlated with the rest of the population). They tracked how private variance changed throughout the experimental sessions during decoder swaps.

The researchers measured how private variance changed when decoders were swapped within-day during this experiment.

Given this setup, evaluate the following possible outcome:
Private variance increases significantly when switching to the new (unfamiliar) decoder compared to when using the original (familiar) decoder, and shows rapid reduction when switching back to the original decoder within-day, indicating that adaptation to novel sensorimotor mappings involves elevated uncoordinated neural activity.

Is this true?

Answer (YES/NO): YES